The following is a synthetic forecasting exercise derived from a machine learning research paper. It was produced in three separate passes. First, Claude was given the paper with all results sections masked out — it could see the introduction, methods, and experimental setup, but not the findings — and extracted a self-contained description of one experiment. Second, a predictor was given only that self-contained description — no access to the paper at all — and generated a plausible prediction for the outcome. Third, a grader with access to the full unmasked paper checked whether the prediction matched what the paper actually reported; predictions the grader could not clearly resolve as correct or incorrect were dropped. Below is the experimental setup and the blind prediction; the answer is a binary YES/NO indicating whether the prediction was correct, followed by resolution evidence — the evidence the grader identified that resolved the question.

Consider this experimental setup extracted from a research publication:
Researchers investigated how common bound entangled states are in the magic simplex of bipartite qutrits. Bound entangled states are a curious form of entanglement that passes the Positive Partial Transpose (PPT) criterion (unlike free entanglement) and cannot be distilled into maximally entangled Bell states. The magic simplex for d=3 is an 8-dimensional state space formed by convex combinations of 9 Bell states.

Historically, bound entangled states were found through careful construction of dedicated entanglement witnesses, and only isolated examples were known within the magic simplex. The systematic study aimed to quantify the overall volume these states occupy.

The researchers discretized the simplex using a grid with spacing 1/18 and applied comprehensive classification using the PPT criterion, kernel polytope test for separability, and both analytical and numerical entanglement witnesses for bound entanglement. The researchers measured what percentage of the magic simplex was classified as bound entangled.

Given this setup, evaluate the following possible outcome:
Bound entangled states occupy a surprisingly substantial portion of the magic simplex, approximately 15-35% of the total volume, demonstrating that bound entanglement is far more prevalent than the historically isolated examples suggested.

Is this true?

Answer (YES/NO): NO